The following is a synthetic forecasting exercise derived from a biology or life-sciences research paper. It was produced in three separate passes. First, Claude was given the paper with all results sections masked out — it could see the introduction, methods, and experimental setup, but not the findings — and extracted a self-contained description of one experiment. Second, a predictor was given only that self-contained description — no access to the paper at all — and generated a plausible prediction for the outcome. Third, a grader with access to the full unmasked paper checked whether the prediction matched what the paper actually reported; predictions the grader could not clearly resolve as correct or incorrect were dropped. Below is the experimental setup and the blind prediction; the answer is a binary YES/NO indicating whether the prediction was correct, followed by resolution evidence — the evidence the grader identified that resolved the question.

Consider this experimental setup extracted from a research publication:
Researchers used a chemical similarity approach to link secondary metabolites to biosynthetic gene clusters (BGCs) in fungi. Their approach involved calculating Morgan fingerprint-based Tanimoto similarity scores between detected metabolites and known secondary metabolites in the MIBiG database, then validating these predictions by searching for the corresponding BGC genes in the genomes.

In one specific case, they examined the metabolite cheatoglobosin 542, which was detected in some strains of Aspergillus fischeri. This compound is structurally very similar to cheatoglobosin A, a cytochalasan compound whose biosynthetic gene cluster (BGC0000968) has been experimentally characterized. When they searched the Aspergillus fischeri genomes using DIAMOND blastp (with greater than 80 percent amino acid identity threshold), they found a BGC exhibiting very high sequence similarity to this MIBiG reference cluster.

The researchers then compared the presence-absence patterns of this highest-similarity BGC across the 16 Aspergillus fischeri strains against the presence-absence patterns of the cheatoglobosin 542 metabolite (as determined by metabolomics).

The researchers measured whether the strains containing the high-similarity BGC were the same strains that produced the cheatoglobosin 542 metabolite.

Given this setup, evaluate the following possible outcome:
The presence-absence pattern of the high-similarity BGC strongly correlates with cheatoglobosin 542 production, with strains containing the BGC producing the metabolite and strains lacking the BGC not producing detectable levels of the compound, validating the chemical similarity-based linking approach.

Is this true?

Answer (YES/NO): NO